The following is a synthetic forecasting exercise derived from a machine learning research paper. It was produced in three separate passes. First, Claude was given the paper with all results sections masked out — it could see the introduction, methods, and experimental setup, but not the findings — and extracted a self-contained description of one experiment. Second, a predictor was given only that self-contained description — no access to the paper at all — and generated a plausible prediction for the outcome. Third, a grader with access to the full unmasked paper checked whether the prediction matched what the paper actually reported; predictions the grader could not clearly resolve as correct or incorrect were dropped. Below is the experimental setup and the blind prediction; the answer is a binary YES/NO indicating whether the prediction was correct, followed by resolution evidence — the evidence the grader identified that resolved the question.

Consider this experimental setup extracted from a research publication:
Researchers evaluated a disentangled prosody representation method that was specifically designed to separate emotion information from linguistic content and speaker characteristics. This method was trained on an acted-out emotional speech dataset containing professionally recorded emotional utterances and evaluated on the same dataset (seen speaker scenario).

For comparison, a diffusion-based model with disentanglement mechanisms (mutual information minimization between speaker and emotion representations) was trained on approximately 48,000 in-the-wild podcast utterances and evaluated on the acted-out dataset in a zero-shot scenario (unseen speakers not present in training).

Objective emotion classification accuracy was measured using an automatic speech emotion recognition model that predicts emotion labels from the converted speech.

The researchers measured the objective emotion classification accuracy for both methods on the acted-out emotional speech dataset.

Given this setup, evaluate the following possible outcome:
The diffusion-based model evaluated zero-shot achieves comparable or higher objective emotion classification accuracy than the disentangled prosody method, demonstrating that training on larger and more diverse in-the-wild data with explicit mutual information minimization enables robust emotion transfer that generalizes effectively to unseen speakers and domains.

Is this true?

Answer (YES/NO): YES